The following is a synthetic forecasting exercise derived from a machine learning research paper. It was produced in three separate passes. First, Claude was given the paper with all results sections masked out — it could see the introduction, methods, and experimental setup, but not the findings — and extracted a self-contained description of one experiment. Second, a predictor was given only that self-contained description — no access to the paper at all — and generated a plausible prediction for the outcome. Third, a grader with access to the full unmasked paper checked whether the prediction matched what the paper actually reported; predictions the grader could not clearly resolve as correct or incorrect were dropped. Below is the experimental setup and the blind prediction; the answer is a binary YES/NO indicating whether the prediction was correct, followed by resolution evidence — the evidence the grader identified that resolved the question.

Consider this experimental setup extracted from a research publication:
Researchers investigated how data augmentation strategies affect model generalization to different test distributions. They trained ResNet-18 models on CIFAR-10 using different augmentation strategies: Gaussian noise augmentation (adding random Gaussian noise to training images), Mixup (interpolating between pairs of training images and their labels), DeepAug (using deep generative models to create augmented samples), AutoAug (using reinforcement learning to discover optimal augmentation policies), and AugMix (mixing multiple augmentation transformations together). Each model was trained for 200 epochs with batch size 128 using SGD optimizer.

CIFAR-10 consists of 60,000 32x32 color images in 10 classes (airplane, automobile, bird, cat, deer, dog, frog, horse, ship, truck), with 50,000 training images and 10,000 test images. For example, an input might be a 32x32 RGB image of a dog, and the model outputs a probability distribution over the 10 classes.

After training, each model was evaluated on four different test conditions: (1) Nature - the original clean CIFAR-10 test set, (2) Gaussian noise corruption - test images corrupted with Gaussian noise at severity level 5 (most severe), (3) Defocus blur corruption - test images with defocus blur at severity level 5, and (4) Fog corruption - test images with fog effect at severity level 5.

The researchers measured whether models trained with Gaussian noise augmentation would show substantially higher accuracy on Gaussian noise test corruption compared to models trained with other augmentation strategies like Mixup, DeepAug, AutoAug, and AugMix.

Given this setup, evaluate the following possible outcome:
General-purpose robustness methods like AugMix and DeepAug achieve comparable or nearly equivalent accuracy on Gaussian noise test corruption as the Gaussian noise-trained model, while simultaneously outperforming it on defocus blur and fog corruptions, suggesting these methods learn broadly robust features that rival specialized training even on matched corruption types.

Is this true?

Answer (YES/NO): NO